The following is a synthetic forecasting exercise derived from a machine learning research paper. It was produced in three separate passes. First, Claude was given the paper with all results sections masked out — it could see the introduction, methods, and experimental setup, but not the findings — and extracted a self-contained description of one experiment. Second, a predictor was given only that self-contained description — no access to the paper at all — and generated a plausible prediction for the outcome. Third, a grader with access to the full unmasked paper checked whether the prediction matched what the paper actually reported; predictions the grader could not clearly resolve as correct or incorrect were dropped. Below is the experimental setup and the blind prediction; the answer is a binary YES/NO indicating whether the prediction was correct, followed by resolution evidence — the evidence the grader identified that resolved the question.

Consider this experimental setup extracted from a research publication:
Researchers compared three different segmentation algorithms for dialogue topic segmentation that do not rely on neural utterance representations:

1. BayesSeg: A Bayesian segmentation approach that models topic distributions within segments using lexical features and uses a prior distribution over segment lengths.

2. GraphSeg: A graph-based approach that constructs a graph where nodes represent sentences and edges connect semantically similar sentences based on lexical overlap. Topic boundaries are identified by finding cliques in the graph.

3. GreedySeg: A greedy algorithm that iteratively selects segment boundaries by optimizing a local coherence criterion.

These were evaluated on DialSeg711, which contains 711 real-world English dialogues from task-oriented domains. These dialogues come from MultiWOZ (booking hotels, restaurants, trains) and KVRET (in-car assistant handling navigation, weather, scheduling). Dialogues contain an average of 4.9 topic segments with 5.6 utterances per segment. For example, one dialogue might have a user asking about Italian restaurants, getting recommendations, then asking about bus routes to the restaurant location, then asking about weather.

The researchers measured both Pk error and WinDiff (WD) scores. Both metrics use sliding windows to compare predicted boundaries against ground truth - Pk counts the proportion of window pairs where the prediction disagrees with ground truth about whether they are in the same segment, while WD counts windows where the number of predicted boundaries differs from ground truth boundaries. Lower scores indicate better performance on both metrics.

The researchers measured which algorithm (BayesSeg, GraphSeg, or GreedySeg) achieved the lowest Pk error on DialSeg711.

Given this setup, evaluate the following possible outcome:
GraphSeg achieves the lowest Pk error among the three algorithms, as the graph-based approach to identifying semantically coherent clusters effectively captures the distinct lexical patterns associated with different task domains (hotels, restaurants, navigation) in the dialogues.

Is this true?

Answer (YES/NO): NO